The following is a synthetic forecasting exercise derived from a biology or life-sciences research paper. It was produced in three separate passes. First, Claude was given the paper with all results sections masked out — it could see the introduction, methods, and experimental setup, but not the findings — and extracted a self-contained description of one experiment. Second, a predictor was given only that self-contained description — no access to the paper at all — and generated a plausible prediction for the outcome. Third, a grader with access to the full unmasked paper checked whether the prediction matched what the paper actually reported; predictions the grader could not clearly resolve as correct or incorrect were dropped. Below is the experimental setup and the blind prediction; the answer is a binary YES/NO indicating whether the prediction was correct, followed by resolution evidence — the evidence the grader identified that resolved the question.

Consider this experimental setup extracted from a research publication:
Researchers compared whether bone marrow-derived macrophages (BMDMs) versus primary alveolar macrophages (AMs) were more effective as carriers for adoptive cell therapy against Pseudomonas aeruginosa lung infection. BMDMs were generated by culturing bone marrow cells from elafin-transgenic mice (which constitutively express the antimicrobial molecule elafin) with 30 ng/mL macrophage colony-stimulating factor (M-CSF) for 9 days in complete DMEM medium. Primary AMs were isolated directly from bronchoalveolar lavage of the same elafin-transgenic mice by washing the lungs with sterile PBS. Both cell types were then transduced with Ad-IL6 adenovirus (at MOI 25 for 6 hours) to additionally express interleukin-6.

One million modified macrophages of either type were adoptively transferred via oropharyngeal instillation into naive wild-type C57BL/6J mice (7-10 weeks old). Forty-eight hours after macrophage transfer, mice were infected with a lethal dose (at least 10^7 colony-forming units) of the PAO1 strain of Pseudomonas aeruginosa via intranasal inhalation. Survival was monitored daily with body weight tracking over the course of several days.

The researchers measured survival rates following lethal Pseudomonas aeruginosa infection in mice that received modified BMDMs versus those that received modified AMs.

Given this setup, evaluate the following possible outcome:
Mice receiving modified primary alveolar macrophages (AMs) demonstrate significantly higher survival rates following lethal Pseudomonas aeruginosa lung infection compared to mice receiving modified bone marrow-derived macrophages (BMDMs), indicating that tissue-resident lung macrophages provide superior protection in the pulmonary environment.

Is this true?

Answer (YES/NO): NO